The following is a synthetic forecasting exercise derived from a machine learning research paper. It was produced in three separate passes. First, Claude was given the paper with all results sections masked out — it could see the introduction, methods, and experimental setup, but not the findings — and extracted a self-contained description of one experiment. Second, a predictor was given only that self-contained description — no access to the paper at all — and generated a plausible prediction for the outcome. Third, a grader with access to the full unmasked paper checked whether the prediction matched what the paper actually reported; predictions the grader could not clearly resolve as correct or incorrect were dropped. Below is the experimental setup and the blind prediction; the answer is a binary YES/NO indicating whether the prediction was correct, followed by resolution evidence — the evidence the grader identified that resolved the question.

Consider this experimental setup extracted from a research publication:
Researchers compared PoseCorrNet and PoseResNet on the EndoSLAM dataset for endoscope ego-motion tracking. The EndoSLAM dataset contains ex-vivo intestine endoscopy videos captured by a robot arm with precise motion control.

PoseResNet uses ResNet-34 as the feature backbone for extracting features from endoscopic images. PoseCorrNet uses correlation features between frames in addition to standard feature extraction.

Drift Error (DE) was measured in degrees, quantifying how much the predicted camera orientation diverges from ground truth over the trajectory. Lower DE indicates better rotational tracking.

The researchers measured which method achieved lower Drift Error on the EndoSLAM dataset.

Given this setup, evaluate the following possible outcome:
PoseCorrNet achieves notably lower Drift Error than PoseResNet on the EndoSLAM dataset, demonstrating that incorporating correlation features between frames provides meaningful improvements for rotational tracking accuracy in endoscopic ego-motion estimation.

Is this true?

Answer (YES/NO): NO